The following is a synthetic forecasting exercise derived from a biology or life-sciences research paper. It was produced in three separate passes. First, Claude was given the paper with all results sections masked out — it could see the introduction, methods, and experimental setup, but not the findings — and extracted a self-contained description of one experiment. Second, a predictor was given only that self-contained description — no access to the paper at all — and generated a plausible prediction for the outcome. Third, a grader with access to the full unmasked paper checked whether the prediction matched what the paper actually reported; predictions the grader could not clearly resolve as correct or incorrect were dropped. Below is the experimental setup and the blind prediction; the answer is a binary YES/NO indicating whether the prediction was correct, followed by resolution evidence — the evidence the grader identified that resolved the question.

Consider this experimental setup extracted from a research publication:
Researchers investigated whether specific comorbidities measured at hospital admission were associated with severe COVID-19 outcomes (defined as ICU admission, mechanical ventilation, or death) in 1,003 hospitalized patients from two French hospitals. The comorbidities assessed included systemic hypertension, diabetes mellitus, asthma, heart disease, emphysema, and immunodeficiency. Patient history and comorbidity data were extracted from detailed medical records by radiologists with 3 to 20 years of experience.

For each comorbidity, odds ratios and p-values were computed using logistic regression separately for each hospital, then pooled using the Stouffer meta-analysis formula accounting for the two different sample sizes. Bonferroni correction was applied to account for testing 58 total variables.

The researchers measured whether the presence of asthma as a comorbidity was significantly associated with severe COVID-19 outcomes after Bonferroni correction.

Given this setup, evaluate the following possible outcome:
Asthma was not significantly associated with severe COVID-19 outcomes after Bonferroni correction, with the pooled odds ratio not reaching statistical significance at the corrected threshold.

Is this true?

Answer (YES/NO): YES